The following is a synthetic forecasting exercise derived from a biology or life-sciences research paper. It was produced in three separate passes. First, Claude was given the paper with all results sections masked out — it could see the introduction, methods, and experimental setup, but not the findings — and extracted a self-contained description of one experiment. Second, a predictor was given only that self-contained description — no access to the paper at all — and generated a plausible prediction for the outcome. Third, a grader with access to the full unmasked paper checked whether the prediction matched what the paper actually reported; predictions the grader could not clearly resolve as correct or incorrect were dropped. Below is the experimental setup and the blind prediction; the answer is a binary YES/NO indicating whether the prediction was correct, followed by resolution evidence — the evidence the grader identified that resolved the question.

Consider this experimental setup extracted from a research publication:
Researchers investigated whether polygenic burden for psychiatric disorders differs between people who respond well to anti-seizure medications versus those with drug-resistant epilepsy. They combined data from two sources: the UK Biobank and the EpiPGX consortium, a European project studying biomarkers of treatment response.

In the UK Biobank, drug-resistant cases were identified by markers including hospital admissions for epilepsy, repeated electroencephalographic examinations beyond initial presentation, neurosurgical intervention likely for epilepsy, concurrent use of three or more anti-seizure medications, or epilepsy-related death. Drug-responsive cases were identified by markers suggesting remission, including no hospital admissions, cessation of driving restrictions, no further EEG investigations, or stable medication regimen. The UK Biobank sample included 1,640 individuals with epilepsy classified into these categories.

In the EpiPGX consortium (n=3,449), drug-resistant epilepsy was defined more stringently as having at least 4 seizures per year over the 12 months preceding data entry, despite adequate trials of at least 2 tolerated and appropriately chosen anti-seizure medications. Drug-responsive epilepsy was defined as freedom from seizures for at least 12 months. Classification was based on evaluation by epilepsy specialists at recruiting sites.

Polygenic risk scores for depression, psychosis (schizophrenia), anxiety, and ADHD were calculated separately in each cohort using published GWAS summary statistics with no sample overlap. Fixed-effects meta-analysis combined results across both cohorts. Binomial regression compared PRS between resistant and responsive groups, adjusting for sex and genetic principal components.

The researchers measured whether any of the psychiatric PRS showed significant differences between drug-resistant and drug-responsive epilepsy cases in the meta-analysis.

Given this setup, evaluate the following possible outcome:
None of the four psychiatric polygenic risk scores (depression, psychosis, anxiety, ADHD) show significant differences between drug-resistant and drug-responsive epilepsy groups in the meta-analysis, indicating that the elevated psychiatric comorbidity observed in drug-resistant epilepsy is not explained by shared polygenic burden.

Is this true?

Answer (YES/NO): NO